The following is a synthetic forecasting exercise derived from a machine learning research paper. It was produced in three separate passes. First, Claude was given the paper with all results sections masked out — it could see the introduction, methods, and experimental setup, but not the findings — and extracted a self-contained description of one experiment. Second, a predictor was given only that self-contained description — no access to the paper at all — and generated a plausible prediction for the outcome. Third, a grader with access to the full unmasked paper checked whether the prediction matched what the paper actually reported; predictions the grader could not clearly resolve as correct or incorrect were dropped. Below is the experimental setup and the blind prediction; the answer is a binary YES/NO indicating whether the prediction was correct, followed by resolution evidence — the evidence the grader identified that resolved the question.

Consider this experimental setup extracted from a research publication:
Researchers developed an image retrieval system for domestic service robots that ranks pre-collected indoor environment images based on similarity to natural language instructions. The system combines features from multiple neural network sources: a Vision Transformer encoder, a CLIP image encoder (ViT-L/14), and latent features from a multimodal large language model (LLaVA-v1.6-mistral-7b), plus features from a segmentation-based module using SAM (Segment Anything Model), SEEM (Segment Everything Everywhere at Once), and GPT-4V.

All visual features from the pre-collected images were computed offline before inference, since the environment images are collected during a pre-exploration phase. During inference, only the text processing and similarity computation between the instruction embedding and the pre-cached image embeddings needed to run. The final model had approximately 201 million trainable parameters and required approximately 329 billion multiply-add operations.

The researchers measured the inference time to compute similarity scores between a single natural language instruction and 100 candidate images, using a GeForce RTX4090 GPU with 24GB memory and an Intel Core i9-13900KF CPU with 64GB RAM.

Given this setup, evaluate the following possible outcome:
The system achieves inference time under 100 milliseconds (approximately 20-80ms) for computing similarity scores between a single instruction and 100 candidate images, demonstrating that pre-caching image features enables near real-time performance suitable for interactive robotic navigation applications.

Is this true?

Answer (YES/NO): YES